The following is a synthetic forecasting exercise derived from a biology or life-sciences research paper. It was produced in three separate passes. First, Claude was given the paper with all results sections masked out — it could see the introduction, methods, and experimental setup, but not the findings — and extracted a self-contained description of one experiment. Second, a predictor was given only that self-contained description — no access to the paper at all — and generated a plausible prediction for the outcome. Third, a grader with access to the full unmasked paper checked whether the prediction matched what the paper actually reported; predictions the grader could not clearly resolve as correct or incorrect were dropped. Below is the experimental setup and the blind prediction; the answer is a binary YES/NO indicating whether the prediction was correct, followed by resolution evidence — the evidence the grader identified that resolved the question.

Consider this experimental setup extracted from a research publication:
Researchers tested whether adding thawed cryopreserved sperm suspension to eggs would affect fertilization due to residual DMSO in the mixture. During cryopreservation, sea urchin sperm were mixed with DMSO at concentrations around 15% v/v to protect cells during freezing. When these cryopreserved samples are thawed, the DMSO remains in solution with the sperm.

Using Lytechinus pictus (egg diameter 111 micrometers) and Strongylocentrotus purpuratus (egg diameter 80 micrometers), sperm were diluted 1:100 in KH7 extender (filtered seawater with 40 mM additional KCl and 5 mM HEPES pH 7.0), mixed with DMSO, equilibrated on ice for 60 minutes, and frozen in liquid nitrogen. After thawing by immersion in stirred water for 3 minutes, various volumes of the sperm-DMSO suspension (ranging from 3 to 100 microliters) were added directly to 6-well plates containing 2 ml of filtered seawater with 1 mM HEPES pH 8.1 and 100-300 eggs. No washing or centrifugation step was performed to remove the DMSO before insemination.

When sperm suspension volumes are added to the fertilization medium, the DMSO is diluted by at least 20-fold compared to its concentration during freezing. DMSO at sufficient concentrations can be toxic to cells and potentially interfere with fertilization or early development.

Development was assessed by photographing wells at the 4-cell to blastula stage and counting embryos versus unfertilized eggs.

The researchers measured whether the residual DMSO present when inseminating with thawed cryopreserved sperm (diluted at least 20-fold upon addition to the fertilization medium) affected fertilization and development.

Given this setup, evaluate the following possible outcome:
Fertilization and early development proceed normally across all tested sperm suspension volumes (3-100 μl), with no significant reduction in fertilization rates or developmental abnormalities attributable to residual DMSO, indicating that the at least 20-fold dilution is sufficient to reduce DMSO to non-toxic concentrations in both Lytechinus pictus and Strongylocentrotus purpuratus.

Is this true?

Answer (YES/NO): YES